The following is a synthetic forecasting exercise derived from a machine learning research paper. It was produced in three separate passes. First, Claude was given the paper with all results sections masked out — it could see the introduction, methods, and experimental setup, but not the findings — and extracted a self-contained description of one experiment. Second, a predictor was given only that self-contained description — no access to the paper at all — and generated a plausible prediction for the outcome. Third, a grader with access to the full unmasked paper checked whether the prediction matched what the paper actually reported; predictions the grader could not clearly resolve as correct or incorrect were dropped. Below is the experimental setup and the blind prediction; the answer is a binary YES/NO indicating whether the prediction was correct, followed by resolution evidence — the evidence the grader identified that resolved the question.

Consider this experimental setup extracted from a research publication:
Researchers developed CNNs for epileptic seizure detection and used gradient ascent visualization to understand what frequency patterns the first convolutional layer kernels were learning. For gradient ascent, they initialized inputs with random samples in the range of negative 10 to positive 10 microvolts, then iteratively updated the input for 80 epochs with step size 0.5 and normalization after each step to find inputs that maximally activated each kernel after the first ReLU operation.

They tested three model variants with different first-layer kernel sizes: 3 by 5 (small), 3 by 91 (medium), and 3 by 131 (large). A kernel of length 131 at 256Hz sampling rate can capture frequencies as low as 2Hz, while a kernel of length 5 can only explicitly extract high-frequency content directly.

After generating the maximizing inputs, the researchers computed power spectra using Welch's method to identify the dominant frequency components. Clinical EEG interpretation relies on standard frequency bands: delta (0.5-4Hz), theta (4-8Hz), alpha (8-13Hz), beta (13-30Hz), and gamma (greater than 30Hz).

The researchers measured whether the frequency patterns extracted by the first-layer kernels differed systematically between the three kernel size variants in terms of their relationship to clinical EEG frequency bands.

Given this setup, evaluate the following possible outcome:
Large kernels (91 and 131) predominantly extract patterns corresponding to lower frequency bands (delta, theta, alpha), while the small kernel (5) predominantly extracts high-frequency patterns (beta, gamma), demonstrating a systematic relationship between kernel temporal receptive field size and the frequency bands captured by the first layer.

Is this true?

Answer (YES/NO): NO